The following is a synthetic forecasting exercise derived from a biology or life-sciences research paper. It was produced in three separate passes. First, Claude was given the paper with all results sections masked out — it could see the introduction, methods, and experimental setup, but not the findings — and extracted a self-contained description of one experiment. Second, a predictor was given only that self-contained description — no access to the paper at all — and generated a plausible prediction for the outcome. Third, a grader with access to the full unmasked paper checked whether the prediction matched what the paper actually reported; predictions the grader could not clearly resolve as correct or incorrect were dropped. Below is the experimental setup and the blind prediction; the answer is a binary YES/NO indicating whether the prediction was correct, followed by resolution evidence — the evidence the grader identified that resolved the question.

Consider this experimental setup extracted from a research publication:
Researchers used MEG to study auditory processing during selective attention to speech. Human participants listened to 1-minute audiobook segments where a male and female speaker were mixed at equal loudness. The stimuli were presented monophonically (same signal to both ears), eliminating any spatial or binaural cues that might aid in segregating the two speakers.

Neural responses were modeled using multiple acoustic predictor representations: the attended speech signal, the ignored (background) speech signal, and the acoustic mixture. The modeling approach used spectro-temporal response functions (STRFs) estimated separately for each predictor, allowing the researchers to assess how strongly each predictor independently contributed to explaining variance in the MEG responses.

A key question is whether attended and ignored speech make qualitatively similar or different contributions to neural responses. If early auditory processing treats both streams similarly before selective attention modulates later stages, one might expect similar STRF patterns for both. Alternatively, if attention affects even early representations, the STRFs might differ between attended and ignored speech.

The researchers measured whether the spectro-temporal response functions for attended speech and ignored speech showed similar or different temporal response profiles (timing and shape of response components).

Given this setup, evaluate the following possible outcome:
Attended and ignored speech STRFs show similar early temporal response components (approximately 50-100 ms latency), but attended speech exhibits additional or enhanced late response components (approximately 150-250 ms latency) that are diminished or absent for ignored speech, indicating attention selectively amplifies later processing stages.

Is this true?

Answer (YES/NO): YES